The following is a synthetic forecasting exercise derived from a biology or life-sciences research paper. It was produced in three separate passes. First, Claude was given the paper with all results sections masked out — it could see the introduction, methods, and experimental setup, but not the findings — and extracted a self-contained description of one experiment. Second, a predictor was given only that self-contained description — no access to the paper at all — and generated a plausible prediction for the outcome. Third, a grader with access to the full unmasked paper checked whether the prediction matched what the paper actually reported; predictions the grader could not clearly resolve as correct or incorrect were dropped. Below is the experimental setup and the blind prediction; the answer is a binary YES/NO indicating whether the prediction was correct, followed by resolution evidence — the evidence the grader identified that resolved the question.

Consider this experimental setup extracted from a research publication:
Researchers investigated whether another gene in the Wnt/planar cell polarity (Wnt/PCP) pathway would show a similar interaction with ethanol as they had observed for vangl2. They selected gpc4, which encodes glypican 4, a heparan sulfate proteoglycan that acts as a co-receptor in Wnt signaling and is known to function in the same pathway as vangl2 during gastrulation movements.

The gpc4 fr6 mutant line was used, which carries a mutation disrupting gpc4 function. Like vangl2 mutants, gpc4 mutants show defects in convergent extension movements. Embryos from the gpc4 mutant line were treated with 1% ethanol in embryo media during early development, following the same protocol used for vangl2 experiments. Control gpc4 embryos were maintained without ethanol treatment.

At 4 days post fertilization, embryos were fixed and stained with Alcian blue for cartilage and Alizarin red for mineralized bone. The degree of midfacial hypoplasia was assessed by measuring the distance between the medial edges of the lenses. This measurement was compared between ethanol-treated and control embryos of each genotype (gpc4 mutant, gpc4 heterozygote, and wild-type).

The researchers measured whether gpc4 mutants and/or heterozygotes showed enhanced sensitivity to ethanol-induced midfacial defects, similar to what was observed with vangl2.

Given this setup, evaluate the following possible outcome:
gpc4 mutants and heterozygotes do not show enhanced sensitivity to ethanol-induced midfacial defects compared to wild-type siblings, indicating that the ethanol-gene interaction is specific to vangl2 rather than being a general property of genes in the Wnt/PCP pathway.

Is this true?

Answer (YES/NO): NO